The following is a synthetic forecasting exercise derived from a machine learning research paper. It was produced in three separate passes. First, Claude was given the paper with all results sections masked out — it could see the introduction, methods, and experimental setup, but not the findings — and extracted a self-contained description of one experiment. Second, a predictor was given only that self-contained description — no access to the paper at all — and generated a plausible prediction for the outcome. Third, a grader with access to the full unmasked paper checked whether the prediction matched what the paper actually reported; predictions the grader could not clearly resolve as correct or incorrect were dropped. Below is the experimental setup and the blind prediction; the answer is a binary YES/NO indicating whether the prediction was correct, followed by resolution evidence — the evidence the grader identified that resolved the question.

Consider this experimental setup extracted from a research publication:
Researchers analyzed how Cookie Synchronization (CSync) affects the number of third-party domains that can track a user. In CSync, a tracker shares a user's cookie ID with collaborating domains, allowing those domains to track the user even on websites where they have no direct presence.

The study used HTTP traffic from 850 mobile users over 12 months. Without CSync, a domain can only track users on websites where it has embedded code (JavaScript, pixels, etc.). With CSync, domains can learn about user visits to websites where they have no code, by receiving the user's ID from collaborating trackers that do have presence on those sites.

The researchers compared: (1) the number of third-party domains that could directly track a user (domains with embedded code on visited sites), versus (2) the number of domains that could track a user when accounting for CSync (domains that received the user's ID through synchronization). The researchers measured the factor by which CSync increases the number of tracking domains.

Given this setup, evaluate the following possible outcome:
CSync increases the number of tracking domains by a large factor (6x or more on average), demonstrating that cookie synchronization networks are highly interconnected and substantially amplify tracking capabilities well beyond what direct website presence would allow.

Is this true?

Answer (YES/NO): YES